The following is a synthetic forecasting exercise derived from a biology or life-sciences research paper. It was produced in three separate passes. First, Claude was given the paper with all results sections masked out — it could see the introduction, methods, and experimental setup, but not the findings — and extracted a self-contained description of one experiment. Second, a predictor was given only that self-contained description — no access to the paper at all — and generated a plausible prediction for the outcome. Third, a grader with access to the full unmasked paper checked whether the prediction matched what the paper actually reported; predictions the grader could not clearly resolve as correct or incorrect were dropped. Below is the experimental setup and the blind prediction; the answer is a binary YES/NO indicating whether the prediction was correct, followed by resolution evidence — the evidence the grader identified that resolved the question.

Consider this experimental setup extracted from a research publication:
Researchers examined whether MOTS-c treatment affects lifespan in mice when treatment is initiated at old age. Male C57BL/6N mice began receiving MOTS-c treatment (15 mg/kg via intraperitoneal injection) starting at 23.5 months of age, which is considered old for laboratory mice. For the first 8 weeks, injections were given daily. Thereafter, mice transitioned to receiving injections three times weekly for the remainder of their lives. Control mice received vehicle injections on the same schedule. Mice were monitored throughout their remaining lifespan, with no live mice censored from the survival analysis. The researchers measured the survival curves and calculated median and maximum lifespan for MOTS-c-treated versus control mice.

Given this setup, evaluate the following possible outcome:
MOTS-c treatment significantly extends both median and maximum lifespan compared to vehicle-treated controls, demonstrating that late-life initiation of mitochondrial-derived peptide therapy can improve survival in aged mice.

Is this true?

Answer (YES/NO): NO